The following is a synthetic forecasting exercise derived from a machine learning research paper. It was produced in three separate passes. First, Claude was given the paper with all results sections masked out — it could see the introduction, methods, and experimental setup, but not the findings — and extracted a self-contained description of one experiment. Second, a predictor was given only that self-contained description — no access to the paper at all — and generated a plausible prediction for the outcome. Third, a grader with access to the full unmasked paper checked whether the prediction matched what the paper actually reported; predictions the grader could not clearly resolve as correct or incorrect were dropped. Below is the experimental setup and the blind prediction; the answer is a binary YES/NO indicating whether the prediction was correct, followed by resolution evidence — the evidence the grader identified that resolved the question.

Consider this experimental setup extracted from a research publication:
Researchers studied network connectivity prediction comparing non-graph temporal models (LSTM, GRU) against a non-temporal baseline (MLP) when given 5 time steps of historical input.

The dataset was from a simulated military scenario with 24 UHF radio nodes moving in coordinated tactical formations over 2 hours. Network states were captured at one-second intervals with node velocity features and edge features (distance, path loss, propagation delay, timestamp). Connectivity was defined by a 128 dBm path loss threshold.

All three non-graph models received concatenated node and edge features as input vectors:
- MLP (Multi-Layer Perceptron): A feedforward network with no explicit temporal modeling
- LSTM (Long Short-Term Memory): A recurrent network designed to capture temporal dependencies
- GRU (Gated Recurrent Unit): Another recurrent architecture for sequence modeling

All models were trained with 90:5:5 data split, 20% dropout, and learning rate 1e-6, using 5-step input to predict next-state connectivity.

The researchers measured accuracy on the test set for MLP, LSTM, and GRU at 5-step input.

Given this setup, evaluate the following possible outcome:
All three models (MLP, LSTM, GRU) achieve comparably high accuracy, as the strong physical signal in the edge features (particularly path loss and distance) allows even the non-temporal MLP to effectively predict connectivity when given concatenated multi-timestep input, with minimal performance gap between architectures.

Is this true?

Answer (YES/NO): YES